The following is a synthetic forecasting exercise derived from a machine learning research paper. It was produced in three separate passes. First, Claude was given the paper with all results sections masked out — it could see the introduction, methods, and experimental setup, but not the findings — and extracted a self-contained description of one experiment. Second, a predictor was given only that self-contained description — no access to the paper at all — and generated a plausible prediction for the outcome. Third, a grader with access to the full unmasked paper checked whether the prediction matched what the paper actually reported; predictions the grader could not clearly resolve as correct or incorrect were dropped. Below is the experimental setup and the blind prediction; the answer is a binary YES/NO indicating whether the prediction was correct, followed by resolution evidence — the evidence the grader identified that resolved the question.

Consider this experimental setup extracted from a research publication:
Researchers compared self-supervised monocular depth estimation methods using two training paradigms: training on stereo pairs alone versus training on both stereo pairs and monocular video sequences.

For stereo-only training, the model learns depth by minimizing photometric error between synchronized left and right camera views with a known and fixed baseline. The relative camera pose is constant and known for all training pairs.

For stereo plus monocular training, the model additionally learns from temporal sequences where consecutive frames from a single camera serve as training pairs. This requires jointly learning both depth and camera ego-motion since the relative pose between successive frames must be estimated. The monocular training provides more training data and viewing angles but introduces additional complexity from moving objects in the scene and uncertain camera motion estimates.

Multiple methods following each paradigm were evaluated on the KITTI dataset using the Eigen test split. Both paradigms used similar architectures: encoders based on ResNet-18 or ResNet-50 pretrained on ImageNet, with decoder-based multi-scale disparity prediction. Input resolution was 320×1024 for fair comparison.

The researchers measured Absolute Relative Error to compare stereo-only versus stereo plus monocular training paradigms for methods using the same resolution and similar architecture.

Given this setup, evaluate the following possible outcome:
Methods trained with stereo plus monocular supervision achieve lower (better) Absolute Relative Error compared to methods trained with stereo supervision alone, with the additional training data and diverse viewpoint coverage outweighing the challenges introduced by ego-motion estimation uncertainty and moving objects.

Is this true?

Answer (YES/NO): YES